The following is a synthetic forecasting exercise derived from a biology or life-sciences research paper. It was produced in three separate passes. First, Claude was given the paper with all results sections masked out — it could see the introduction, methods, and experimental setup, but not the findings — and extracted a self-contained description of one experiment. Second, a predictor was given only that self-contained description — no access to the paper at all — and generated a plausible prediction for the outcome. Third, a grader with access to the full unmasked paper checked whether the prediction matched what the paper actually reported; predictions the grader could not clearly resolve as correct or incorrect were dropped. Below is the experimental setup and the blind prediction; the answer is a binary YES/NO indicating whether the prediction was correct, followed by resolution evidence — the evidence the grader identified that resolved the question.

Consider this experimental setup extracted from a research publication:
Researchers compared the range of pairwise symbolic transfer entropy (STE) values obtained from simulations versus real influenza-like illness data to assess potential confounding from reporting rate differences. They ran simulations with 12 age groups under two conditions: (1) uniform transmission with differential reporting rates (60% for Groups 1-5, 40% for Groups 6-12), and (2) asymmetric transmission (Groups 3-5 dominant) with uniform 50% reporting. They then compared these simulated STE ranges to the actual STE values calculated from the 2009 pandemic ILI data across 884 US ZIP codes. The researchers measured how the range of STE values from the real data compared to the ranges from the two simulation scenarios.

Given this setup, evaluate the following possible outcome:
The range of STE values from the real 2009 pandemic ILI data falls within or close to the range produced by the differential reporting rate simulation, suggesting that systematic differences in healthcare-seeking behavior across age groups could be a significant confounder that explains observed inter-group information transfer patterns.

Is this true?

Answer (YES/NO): NO